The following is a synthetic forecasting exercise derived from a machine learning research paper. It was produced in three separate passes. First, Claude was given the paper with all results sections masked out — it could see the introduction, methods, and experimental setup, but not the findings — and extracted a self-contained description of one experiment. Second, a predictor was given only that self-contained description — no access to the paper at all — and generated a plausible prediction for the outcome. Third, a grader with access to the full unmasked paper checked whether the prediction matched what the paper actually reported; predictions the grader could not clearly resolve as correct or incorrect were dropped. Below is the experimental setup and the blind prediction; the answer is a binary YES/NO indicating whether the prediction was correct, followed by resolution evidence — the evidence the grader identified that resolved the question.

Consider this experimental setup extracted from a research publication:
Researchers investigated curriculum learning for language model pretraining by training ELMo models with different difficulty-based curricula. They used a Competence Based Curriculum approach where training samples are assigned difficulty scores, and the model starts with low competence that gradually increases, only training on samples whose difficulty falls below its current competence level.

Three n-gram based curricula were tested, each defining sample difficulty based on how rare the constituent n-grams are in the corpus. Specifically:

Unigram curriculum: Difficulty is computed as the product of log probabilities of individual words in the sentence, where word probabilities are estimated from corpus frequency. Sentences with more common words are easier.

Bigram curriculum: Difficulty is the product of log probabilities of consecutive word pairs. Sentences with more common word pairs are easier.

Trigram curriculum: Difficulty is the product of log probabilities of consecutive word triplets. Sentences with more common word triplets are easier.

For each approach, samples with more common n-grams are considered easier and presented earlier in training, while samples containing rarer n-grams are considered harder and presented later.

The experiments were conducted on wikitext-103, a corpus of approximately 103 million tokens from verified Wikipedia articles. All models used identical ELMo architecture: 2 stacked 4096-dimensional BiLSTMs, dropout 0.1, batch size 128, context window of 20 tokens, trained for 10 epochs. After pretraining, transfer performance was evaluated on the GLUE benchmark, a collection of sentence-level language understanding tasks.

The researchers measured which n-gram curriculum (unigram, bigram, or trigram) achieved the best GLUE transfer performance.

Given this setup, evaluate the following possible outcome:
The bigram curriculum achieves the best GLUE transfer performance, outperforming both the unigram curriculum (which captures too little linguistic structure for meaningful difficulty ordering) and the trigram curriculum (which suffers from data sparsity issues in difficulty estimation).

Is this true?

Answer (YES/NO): NO